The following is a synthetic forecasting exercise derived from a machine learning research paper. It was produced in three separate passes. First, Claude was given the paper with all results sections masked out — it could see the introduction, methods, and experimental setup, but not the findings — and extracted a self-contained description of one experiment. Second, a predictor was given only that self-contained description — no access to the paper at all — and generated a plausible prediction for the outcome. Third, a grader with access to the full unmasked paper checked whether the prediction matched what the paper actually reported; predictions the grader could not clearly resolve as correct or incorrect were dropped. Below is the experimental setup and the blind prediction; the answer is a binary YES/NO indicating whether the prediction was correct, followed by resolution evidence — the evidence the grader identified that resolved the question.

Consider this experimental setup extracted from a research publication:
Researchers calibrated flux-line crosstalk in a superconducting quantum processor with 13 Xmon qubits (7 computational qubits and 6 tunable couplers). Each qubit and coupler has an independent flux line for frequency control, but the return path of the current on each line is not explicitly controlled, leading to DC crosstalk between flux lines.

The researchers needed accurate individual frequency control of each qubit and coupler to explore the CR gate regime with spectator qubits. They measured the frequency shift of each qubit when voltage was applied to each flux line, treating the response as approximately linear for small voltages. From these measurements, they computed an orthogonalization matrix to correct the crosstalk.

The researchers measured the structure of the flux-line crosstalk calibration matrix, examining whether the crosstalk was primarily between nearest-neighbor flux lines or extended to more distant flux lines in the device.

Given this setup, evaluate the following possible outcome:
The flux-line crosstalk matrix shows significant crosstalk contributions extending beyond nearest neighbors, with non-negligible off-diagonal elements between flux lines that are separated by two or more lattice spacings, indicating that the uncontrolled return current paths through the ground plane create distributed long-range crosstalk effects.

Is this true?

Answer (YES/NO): YES